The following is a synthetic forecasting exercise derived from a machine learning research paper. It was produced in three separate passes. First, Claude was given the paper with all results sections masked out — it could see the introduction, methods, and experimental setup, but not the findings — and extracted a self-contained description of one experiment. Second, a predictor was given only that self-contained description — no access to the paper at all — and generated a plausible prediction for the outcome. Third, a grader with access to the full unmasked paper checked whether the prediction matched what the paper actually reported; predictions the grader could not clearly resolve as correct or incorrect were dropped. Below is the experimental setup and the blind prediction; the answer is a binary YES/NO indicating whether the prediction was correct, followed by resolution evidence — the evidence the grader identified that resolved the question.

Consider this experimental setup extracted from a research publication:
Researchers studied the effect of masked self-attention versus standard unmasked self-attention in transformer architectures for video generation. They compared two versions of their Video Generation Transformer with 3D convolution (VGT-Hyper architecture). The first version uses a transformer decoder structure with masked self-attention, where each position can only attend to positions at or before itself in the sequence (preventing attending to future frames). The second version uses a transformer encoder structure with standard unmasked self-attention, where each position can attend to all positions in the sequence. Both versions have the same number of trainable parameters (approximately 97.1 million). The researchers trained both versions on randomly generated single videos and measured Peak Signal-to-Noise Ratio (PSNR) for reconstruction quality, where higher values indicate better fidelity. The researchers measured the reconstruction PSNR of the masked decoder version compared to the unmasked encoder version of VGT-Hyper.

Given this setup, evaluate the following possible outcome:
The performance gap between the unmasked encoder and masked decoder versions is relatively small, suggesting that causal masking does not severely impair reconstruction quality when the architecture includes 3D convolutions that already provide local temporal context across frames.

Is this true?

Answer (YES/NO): NO